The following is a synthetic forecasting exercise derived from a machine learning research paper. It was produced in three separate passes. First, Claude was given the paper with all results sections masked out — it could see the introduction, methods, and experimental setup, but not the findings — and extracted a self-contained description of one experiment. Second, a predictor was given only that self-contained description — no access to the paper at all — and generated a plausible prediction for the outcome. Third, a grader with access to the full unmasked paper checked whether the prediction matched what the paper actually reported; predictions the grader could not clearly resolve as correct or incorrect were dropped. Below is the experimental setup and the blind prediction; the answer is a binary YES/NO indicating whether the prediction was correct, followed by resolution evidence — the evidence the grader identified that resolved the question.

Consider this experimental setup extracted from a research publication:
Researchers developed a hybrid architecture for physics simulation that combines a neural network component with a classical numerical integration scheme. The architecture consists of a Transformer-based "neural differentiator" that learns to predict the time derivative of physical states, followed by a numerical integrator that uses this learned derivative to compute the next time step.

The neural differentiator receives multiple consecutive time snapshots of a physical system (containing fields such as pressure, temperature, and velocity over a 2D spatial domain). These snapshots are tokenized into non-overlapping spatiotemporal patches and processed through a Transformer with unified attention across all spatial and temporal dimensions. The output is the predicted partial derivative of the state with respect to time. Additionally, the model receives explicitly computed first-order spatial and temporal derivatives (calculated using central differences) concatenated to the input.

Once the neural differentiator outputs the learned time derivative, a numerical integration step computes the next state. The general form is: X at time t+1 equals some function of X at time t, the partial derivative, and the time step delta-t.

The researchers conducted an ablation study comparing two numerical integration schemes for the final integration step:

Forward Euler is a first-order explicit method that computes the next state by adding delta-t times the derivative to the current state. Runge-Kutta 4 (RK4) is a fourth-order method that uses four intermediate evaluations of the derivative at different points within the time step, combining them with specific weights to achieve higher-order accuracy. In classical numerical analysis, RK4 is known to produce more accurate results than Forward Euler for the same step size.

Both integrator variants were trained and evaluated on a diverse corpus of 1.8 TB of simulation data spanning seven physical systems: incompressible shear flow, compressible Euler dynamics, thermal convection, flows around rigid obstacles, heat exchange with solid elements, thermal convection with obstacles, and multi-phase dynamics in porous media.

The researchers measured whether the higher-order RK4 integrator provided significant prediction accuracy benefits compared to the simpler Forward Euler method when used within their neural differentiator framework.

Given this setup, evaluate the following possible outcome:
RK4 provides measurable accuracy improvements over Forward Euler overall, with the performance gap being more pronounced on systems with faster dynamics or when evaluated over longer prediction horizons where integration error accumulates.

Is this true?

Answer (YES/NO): NO